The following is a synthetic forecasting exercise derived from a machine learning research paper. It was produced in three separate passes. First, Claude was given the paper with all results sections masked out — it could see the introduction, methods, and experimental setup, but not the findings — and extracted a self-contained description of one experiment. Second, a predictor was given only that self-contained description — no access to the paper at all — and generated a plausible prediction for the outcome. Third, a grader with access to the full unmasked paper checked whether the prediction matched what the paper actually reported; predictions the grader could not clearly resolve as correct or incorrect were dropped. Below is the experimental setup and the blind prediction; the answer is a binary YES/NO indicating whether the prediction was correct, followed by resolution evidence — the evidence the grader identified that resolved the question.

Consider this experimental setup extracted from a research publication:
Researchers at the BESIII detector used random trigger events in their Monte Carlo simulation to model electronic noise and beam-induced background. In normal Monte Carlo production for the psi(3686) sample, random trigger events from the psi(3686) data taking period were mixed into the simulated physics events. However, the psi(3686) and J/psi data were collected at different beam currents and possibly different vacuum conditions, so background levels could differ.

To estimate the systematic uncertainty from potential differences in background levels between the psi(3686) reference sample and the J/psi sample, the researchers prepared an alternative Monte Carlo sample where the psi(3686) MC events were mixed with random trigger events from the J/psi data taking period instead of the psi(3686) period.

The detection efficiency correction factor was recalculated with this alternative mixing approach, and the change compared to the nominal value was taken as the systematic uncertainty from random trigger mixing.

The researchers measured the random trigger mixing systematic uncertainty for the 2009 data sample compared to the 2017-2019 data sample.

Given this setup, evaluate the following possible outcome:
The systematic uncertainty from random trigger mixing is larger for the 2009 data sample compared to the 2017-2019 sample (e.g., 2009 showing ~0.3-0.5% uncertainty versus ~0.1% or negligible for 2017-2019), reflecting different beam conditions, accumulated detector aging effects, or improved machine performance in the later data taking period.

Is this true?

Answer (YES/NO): NO